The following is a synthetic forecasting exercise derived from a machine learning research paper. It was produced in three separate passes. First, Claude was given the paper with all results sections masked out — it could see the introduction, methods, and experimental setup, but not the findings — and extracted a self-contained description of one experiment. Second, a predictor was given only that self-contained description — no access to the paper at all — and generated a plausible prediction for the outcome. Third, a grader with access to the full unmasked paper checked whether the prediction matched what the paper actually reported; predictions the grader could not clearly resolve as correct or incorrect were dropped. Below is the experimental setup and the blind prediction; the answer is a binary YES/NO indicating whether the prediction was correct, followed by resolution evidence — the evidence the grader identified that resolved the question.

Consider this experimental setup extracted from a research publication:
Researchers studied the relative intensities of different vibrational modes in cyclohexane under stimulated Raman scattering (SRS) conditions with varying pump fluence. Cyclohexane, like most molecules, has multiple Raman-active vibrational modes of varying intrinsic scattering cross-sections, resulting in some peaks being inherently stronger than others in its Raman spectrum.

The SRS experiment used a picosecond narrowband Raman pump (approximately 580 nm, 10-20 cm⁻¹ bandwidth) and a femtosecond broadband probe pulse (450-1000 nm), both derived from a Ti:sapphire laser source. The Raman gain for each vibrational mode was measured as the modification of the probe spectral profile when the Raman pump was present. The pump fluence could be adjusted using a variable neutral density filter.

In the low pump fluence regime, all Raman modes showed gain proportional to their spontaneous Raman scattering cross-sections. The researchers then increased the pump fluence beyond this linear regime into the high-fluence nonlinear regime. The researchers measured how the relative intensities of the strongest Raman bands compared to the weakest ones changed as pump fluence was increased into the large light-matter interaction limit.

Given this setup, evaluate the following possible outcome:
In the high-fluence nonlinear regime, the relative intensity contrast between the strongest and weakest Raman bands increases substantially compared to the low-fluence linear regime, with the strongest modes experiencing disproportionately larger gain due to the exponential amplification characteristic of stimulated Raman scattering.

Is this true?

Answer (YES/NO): YES